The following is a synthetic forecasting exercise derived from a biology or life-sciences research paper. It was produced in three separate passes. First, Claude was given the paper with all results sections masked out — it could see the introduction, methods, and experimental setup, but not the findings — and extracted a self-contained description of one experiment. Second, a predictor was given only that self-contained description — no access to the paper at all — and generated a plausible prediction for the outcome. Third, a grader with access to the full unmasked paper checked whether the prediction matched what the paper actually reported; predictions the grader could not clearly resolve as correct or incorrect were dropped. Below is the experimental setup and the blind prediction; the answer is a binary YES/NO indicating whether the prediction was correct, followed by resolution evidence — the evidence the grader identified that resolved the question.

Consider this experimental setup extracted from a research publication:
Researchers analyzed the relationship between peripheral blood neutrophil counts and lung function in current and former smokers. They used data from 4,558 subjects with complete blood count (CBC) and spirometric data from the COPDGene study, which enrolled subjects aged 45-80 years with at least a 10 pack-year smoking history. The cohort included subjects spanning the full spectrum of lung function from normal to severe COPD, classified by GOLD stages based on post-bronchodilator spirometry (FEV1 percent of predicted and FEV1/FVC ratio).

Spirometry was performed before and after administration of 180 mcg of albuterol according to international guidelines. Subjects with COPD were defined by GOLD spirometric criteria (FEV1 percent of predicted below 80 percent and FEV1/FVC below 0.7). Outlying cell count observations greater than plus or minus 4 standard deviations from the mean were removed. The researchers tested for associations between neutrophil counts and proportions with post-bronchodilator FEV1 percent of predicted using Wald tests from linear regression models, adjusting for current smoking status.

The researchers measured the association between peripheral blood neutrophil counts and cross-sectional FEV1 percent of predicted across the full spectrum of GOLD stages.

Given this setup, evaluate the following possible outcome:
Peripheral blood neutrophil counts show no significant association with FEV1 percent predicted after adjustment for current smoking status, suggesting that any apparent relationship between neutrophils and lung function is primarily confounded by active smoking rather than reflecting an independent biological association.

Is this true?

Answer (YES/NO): NO